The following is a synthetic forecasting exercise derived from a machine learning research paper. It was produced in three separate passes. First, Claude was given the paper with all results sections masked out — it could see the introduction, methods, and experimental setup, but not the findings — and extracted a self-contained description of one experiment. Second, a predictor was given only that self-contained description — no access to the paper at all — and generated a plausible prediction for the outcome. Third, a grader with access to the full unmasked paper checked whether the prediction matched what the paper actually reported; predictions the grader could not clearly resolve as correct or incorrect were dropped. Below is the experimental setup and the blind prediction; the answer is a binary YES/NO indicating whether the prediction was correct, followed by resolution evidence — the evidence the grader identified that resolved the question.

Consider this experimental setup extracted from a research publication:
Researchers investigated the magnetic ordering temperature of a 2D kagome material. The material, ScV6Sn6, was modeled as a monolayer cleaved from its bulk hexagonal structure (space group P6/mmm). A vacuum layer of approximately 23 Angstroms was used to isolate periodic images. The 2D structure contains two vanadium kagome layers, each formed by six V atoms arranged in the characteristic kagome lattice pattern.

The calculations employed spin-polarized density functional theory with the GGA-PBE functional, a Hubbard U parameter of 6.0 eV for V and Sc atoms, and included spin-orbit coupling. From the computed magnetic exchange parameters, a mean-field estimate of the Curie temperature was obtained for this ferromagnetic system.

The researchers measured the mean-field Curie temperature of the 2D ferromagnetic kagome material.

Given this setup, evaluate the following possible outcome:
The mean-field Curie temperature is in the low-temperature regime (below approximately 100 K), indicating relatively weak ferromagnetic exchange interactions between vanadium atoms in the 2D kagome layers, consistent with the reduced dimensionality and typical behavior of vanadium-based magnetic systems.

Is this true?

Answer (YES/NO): YES